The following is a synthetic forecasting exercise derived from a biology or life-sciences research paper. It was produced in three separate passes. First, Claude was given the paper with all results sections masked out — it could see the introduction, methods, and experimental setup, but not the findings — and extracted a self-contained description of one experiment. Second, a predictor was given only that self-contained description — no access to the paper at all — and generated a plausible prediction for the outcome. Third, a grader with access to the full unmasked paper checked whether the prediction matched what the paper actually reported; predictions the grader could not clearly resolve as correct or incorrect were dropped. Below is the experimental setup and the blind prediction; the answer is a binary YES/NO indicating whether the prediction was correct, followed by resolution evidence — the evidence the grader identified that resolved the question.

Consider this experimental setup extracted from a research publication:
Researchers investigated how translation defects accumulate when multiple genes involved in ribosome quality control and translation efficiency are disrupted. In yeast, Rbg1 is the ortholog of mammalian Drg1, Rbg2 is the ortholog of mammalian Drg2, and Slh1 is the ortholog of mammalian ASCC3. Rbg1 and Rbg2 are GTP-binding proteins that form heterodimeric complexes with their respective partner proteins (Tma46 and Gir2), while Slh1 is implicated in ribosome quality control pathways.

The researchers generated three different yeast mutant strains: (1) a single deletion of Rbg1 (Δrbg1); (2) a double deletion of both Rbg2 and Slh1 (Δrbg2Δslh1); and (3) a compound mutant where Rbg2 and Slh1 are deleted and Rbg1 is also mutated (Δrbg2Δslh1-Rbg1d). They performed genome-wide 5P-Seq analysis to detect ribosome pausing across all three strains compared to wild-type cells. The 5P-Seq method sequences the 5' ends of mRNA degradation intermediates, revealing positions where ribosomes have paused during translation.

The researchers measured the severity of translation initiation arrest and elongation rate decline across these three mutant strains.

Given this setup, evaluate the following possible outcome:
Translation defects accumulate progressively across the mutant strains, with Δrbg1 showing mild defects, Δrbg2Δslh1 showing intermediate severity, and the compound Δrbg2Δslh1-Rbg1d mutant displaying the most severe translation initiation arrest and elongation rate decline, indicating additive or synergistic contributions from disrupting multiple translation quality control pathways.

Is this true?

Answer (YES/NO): YES